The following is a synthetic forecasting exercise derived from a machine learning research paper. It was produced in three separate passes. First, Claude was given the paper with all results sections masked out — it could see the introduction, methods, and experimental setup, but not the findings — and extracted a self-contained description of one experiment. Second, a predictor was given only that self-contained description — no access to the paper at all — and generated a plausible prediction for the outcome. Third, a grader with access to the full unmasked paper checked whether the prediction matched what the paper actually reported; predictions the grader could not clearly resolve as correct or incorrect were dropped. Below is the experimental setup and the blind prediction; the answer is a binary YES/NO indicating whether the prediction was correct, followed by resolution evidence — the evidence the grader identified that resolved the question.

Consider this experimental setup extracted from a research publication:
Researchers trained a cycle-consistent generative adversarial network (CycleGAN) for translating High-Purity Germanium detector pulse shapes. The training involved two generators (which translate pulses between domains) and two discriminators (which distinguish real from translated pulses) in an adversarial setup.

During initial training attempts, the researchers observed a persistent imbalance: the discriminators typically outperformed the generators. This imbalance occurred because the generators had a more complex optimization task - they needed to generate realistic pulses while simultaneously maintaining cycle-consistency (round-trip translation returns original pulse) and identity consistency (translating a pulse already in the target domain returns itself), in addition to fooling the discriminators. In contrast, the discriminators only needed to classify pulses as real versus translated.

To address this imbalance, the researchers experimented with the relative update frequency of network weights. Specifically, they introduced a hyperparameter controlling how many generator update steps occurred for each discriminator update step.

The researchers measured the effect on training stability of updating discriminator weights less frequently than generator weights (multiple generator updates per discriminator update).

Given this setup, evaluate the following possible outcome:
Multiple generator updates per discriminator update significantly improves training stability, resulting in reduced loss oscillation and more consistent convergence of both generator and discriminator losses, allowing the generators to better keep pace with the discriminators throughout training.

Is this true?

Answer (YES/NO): NO